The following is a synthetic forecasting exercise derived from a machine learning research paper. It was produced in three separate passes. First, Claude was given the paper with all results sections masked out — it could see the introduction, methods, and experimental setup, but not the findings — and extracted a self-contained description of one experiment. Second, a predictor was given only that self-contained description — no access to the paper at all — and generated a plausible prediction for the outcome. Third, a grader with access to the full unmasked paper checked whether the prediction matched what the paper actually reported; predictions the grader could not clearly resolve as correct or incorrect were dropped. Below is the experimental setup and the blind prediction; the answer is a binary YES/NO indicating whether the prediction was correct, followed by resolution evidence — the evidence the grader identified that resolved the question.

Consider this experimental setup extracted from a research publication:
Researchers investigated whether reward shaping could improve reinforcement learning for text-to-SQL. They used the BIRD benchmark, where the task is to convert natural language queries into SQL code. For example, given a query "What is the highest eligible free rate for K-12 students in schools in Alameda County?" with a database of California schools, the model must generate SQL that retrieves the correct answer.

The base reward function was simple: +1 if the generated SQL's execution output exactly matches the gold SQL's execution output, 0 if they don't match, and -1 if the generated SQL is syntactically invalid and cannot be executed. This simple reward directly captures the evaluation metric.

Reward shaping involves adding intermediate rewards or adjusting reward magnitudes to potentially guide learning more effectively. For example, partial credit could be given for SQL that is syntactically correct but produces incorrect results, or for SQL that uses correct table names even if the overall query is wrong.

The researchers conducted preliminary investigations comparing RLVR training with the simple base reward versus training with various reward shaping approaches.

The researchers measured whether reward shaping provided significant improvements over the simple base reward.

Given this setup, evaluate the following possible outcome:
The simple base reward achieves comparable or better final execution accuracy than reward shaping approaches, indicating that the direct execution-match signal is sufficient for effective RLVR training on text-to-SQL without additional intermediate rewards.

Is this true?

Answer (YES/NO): YES